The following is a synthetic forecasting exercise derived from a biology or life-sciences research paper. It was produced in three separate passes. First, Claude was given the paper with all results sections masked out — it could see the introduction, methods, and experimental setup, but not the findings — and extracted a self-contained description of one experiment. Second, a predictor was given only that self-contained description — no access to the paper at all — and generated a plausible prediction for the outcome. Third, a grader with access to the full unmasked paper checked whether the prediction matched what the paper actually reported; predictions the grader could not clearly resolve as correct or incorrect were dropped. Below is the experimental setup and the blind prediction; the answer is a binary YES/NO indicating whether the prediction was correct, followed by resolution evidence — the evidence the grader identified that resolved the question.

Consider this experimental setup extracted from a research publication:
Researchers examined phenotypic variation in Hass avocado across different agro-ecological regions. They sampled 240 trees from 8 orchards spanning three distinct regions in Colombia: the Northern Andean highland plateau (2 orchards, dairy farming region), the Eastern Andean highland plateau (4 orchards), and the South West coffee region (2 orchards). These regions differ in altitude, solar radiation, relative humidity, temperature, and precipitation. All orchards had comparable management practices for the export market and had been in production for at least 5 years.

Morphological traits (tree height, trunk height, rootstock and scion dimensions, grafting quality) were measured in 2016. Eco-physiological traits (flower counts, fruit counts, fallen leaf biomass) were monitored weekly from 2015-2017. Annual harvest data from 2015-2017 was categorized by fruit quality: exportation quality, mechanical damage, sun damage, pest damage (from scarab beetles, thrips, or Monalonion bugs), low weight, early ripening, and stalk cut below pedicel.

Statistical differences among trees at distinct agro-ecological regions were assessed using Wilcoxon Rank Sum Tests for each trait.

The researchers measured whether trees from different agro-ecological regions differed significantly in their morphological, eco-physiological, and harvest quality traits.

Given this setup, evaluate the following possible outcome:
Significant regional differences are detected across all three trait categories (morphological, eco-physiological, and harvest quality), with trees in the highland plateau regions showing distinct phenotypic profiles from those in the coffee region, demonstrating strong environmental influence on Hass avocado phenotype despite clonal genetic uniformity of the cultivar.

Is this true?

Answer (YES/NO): NO